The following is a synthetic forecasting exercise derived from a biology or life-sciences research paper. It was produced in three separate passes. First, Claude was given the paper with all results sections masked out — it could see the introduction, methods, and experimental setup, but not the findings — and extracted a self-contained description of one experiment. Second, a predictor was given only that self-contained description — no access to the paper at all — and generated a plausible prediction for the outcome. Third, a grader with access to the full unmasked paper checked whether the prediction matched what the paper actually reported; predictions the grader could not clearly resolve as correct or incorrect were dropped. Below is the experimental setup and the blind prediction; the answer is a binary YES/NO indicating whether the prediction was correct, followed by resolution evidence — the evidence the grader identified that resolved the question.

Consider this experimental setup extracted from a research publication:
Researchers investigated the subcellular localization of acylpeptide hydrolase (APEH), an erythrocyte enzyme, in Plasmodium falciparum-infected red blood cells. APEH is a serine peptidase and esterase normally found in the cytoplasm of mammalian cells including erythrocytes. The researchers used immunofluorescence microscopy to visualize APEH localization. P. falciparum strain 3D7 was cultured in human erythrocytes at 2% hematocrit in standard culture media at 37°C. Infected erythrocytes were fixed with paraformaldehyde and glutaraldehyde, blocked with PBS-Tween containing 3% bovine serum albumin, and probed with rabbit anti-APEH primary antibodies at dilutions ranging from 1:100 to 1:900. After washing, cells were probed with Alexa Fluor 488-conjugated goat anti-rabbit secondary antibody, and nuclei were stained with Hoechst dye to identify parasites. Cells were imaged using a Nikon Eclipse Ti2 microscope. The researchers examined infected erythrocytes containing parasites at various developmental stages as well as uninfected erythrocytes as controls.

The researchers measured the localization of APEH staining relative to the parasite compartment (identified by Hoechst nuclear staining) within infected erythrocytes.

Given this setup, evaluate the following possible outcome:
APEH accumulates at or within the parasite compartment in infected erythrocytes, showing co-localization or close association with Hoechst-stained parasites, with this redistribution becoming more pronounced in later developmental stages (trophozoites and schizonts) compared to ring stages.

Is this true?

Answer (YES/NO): NO